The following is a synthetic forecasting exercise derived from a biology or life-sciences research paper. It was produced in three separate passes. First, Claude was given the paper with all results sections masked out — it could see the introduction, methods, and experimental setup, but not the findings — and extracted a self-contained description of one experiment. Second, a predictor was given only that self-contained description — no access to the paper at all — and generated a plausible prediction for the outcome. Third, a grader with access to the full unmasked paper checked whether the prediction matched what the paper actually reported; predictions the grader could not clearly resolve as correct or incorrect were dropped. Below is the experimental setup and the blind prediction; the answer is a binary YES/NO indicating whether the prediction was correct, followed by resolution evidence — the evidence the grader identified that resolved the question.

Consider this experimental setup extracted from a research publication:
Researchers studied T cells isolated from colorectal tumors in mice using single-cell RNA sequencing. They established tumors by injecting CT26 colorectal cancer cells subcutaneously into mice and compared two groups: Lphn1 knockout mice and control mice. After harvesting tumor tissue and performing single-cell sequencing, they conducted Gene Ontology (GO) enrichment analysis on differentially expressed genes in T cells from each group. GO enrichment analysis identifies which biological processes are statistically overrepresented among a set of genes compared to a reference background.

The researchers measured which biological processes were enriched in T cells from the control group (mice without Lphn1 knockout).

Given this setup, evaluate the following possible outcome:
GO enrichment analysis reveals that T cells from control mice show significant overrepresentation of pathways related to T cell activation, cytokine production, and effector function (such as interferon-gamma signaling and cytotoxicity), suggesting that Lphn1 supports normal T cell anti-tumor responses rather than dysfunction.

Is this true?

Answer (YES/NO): NO